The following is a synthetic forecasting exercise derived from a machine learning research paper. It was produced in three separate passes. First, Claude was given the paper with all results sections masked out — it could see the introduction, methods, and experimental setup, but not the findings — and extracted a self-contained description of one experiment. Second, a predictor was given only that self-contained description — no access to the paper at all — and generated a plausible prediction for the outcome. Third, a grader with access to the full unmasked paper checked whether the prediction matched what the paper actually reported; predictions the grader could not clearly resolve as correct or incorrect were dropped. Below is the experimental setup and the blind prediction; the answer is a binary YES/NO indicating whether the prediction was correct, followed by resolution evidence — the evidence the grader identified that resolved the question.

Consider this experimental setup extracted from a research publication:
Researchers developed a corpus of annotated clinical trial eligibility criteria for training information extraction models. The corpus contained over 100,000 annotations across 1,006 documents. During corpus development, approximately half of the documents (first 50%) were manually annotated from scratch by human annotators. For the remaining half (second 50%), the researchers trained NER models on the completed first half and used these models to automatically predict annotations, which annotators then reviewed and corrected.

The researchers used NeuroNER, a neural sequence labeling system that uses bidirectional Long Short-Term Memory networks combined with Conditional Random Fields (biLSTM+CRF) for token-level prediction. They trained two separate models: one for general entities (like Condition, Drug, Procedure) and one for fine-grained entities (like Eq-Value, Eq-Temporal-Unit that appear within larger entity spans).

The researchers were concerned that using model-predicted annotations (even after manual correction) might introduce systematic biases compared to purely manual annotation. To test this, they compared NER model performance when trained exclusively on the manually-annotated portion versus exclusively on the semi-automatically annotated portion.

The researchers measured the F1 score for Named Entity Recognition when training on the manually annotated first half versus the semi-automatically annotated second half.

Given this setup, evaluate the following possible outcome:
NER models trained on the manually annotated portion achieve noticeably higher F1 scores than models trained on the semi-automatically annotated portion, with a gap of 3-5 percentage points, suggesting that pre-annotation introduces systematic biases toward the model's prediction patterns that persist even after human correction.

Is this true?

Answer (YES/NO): NO